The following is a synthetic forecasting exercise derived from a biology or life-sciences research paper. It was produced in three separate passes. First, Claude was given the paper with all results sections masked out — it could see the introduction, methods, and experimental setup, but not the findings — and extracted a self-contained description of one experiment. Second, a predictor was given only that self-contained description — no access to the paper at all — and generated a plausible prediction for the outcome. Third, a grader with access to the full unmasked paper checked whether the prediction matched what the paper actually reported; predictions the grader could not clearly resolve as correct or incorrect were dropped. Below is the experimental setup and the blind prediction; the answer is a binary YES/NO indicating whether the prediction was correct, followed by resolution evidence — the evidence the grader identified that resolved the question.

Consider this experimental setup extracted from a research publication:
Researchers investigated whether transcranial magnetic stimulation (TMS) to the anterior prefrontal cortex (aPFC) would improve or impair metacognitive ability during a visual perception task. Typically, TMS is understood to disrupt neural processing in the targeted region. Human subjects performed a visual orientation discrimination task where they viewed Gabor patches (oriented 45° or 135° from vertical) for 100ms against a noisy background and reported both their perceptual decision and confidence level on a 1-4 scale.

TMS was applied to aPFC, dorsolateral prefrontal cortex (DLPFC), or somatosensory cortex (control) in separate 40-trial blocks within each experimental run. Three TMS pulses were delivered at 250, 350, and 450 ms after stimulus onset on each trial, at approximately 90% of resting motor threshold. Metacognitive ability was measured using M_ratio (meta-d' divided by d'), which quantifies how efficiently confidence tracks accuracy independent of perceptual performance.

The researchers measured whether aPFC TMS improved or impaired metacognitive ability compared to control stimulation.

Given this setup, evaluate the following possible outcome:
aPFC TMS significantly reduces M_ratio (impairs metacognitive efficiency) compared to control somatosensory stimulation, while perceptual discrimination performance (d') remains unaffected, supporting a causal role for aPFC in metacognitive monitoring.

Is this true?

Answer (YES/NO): NO